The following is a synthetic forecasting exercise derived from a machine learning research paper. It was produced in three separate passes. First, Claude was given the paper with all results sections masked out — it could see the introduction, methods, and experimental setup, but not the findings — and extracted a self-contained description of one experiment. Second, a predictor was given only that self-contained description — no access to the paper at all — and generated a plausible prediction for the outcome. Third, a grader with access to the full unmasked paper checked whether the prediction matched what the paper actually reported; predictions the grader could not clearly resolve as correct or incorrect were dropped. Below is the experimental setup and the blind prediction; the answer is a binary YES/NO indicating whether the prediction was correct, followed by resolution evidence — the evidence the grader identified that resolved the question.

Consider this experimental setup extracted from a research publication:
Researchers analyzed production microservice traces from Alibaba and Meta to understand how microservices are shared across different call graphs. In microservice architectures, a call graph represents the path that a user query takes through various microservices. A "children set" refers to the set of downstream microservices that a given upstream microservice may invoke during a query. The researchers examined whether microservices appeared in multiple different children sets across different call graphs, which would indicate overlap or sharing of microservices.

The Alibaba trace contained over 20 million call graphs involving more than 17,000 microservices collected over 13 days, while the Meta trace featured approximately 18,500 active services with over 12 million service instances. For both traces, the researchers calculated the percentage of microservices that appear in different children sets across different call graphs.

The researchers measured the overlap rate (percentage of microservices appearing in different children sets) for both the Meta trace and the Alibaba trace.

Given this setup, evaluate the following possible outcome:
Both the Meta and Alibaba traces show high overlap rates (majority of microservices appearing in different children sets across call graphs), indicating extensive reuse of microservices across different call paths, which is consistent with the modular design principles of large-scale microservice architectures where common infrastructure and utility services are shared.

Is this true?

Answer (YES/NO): YES